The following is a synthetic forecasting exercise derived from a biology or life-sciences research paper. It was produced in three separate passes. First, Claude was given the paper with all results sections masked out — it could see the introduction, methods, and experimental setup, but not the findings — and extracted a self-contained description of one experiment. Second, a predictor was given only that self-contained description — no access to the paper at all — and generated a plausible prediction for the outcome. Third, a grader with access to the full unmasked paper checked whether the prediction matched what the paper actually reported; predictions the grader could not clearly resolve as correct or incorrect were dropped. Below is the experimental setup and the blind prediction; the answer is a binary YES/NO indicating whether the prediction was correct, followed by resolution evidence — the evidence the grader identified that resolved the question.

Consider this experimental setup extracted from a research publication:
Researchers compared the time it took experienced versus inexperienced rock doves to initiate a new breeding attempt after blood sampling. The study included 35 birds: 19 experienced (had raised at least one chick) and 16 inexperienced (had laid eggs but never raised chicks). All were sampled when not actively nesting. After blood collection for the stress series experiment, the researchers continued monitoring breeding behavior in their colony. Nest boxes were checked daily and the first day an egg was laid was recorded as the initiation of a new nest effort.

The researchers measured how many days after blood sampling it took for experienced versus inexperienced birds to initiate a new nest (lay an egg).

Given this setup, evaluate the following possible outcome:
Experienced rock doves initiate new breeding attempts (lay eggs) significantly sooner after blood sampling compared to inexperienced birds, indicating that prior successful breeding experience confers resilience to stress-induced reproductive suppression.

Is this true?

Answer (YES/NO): NO